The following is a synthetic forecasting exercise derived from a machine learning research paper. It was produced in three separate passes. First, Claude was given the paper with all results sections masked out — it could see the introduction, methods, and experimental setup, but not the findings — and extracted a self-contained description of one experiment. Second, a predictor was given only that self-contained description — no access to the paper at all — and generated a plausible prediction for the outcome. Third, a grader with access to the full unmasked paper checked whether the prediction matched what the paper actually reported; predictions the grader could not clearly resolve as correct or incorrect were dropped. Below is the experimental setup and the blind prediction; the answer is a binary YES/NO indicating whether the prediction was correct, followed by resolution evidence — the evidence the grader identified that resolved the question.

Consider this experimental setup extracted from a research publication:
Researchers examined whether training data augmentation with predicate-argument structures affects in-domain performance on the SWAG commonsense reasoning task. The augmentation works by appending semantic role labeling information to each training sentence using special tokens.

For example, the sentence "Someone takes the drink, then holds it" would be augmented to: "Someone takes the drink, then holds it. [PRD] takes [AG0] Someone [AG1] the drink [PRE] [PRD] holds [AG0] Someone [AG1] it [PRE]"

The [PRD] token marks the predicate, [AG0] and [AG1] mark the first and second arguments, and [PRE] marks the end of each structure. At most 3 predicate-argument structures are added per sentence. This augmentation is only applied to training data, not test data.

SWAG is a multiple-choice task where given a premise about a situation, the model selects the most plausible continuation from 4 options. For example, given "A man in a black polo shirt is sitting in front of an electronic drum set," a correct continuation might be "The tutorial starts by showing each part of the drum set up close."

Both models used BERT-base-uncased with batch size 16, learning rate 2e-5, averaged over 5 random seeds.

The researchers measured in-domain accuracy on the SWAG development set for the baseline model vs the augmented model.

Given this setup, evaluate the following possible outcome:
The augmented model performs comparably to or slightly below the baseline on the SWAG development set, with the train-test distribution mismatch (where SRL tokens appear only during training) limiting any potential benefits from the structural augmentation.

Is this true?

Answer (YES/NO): YES